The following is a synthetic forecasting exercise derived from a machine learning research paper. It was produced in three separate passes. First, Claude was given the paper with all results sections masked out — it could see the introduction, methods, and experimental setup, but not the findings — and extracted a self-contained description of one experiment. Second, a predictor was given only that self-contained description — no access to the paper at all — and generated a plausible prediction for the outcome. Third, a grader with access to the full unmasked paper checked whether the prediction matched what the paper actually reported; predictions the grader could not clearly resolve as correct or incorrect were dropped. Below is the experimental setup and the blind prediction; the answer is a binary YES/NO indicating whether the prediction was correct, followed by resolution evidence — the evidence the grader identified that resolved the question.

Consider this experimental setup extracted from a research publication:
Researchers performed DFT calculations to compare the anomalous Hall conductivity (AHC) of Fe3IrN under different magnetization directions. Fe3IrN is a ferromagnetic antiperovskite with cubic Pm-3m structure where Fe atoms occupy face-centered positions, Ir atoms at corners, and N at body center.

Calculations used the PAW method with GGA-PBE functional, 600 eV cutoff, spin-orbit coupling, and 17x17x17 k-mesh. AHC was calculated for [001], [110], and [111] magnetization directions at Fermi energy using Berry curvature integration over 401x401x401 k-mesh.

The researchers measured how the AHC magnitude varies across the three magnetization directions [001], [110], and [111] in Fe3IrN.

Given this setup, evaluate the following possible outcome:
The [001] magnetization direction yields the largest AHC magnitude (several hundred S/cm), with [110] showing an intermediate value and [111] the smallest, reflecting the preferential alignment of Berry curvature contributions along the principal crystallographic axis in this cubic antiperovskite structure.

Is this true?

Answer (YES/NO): NO